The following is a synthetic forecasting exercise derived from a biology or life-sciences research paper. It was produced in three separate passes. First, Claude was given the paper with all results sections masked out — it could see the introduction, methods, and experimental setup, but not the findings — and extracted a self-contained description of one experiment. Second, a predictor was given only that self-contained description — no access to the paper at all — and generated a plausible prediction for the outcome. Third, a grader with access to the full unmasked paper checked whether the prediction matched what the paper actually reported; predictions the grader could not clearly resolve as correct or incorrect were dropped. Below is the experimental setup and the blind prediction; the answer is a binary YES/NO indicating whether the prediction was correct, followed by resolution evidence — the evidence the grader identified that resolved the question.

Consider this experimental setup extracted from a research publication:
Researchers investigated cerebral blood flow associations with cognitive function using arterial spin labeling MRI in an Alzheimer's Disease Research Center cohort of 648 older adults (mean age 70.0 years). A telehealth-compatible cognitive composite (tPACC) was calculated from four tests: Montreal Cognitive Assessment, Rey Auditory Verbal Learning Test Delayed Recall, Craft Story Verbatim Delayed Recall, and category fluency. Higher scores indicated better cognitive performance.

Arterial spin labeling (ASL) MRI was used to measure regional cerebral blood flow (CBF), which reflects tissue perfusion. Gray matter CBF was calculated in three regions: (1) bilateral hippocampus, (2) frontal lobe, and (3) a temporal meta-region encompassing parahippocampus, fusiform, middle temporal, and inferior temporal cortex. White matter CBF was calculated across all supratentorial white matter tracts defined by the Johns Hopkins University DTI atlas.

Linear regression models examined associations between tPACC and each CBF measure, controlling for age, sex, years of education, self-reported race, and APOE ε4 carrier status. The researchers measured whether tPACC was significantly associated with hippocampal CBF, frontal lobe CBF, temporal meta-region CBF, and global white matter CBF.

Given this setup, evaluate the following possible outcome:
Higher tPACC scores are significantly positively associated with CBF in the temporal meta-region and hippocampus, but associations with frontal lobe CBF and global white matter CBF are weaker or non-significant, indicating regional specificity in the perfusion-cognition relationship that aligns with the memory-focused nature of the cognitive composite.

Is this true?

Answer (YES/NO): NO